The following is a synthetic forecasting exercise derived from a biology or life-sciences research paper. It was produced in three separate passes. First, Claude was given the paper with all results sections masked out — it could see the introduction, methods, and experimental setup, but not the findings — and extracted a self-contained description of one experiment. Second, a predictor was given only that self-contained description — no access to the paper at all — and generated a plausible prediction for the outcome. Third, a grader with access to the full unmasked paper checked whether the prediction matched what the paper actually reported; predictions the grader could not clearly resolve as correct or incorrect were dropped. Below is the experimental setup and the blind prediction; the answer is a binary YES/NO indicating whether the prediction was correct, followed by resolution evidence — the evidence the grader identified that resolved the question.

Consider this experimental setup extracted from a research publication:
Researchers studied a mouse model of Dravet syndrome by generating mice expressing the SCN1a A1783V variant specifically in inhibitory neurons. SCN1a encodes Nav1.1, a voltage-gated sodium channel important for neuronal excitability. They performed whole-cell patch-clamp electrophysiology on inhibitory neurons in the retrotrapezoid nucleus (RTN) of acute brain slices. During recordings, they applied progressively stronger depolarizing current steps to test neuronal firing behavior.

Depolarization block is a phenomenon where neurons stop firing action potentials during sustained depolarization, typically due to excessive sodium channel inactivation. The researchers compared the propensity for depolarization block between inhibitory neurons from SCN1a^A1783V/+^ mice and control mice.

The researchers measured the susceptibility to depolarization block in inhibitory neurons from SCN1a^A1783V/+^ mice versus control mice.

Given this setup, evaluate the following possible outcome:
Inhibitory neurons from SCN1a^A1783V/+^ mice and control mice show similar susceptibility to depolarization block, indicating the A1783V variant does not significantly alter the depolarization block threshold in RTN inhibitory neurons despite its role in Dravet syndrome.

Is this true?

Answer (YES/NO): NO